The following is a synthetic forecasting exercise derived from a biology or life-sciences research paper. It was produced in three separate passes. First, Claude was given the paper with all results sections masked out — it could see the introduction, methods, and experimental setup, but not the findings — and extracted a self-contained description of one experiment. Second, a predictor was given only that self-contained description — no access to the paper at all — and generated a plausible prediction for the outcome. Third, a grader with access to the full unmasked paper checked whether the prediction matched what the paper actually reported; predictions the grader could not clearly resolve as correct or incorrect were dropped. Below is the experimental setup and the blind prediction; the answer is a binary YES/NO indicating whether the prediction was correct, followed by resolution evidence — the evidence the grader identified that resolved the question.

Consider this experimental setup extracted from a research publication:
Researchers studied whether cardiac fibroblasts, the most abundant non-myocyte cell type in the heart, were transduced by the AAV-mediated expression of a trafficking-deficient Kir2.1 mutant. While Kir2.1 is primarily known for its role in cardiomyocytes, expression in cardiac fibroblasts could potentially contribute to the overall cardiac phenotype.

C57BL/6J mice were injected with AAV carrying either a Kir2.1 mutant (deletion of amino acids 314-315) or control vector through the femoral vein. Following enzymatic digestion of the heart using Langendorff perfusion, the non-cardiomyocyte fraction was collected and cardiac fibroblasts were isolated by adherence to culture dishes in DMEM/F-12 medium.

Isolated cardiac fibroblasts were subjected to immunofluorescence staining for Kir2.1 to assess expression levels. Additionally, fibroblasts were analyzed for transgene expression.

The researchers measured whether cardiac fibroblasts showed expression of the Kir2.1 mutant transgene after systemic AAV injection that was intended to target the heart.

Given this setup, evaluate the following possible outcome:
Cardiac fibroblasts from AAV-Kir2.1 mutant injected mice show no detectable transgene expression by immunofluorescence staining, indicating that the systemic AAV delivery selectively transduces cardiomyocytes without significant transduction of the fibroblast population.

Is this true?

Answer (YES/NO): YES